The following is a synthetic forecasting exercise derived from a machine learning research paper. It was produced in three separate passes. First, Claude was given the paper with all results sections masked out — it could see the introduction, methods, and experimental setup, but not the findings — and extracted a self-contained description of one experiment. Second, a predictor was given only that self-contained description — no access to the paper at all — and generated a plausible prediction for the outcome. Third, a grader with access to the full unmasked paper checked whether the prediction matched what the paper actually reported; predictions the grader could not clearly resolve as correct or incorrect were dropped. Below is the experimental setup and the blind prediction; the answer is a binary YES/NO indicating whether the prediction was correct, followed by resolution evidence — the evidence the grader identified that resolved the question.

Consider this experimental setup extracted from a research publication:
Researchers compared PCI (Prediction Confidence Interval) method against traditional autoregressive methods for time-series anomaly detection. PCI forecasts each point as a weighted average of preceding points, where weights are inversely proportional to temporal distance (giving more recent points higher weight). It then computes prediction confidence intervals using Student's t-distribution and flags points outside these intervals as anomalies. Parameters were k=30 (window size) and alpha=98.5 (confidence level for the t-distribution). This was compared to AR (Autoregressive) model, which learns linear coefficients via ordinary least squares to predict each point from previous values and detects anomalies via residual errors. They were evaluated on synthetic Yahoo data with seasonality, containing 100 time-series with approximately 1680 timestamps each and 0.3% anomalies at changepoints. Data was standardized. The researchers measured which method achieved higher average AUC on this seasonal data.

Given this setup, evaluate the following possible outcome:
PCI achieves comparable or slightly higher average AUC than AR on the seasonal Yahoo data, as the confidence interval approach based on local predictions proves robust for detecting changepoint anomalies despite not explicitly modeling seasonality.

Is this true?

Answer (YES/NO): NO